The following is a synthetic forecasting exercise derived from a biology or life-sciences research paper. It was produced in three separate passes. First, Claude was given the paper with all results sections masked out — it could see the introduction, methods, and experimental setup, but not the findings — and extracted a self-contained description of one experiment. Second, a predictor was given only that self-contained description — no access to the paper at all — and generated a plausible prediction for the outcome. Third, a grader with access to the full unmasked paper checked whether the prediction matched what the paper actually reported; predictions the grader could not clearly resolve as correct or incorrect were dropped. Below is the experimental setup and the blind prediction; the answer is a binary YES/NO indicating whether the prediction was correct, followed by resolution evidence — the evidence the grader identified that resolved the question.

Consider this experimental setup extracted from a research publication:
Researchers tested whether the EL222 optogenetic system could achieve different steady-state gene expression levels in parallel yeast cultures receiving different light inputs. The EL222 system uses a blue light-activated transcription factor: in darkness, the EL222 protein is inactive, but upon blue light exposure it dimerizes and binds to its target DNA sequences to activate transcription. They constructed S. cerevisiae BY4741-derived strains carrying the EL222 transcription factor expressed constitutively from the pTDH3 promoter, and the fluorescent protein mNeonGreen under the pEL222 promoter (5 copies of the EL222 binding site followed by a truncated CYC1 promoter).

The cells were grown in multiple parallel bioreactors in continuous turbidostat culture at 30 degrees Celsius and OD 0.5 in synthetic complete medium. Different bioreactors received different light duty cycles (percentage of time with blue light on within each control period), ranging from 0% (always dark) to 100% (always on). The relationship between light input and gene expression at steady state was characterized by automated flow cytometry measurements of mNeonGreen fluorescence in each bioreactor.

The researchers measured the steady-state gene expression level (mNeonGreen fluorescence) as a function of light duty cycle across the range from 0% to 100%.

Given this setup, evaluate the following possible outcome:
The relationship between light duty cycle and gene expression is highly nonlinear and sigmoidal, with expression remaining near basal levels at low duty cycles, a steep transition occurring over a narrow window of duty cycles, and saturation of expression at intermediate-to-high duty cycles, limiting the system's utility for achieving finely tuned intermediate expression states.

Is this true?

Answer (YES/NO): NO